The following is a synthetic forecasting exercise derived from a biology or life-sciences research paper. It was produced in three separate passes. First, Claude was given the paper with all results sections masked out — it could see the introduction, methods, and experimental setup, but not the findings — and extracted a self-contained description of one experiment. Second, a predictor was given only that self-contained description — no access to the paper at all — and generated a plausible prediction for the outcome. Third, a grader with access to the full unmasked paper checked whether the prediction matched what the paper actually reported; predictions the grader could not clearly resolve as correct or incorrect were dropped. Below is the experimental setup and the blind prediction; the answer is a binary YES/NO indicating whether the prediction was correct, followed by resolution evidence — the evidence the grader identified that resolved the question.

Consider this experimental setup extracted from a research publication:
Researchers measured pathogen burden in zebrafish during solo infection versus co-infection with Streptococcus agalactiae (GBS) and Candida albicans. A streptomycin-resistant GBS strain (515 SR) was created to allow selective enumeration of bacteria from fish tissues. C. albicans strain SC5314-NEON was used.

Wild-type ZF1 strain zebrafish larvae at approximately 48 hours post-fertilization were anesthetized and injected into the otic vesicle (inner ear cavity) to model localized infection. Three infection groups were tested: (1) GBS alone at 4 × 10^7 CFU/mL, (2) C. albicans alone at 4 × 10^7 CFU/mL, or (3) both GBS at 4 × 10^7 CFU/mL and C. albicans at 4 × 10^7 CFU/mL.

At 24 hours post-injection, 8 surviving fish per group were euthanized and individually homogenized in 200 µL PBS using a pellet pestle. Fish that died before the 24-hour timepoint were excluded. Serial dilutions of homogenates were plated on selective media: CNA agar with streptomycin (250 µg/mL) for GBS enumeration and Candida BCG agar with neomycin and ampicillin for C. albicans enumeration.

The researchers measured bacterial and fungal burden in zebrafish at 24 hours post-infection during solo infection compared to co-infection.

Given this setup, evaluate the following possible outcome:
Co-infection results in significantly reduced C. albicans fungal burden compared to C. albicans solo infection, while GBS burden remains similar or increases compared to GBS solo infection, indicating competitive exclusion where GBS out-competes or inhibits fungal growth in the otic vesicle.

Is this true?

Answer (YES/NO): NO